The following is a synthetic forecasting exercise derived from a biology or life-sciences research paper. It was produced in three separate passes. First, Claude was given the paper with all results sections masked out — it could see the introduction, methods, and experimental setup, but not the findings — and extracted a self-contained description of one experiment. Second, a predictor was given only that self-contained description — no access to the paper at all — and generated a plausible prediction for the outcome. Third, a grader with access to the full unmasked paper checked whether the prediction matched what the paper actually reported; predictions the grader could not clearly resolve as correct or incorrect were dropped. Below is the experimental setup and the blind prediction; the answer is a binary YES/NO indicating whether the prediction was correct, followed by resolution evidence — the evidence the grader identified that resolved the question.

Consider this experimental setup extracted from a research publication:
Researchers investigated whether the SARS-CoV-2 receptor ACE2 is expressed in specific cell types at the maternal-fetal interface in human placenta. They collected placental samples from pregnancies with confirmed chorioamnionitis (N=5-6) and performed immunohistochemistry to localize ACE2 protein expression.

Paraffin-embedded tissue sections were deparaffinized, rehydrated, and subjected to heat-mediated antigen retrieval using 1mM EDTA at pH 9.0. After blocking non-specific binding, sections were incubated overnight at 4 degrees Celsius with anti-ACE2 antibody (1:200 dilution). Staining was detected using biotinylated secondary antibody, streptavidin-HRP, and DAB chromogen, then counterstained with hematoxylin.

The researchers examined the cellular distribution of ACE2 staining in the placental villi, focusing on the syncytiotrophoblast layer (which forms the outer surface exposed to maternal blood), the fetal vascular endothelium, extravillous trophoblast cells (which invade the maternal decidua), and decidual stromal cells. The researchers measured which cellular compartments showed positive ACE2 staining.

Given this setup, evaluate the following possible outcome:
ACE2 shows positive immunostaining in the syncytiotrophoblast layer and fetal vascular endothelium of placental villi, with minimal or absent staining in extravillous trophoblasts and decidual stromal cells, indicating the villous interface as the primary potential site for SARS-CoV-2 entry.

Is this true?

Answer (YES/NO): NO